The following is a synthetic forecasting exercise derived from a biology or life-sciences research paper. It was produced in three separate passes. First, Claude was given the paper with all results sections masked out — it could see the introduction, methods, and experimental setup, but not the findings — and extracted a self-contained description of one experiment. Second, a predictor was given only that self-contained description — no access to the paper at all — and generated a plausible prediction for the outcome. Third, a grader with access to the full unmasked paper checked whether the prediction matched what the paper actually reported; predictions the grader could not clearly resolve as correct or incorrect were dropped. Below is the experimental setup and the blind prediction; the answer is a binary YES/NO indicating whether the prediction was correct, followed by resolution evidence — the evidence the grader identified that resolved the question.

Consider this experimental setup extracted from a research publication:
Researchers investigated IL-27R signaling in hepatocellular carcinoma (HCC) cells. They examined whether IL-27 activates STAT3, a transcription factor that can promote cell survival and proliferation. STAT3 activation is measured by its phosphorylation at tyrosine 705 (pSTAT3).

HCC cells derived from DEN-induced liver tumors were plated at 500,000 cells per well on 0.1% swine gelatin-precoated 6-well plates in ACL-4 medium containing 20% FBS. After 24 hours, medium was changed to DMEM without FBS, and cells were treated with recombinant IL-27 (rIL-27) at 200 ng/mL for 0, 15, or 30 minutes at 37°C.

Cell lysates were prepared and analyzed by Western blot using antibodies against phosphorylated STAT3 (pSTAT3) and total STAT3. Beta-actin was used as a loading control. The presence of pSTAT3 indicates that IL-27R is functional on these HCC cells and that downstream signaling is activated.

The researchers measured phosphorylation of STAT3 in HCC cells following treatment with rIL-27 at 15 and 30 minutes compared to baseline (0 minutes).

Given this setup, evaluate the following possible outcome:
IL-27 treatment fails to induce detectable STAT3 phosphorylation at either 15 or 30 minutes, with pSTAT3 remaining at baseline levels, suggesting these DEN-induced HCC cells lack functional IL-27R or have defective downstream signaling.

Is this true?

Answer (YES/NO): NO